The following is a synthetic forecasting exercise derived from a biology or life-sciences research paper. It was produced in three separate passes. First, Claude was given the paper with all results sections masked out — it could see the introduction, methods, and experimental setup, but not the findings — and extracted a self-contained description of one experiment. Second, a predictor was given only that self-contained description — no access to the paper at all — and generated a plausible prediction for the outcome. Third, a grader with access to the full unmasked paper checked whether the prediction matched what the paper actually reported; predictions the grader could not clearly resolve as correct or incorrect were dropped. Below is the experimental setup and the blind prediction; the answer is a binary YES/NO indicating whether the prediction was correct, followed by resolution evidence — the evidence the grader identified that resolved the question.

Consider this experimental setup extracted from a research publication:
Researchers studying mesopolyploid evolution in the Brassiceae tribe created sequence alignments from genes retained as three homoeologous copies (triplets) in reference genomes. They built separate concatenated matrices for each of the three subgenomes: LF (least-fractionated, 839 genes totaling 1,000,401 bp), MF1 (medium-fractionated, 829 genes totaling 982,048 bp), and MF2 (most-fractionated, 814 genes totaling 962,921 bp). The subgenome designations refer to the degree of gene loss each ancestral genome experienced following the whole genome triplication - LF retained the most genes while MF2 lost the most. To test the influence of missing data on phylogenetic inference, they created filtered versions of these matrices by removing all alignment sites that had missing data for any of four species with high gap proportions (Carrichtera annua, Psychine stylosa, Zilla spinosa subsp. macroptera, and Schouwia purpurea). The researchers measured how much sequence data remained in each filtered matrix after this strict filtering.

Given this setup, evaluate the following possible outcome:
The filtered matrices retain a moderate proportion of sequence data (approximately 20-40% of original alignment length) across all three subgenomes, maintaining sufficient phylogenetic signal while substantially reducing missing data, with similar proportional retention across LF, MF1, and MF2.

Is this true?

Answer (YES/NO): NO